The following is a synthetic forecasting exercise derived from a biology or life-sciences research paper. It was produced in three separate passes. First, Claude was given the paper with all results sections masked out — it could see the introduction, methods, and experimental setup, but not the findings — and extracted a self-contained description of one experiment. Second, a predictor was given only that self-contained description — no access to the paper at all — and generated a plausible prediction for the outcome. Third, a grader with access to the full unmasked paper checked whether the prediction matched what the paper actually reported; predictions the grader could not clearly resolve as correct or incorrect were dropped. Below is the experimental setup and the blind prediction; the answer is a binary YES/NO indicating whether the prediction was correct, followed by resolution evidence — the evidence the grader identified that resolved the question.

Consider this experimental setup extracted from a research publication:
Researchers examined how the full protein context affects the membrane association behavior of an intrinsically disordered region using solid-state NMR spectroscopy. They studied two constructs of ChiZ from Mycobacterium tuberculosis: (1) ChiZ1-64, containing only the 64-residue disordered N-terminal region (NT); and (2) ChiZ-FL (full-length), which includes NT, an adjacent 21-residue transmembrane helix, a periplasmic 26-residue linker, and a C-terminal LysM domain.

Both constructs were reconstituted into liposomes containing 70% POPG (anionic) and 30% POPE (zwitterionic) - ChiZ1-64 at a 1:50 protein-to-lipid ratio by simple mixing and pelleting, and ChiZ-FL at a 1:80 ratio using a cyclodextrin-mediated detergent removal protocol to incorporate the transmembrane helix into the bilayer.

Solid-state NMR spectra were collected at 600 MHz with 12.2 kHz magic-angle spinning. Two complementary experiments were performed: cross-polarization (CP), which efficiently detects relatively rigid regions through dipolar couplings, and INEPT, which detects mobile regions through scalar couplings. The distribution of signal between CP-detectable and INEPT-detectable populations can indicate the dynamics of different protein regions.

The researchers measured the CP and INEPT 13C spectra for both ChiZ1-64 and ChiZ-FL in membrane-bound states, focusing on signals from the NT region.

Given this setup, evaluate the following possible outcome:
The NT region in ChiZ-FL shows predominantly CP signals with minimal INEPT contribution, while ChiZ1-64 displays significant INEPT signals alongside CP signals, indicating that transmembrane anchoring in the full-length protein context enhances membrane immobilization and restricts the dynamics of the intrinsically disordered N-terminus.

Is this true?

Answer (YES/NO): NO